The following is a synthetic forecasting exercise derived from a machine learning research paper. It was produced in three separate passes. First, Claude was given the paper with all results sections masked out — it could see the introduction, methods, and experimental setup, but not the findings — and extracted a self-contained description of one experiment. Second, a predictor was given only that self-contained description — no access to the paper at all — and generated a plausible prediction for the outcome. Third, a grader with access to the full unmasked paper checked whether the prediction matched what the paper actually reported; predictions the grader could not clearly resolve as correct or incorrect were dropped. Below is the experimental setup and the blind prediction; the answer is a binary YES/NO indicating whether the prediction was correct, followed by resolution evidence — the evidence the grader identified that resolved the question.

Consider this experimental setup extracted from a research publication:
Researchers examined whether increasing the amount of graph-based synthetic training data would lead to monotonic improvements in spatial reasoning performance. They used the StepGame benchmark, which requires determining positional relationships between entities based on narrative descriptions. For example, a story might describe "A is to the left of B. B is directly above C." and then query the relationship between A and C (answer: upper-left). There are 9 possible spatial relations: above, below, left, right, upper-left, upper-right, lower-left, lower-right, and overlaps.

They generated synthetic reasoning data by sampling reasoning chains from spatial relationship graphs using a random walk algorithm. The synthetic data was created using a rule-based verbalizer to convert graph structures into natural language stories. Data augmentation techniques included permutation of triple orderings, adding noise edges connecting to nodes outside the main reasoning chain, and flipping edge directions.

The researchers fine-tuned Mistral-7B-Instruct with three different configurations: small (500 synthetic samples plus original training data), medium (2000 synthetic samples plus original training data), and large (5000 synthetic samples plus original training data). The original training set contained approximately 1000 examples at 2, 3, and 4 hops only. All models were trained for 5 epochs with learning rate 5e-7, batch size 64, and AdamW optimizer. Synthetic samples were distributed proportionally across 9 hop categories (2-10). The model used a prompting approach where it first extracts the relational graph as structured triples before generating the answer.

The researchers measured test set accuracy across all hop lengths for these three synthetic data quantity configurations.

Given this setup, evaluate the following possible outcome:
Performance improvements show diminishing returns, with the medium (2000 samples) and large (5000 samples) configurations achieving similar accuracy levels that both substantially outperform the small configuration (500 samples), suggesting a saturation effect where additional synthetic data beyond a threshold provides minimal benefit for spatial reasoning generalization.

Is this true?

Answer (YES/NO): NO